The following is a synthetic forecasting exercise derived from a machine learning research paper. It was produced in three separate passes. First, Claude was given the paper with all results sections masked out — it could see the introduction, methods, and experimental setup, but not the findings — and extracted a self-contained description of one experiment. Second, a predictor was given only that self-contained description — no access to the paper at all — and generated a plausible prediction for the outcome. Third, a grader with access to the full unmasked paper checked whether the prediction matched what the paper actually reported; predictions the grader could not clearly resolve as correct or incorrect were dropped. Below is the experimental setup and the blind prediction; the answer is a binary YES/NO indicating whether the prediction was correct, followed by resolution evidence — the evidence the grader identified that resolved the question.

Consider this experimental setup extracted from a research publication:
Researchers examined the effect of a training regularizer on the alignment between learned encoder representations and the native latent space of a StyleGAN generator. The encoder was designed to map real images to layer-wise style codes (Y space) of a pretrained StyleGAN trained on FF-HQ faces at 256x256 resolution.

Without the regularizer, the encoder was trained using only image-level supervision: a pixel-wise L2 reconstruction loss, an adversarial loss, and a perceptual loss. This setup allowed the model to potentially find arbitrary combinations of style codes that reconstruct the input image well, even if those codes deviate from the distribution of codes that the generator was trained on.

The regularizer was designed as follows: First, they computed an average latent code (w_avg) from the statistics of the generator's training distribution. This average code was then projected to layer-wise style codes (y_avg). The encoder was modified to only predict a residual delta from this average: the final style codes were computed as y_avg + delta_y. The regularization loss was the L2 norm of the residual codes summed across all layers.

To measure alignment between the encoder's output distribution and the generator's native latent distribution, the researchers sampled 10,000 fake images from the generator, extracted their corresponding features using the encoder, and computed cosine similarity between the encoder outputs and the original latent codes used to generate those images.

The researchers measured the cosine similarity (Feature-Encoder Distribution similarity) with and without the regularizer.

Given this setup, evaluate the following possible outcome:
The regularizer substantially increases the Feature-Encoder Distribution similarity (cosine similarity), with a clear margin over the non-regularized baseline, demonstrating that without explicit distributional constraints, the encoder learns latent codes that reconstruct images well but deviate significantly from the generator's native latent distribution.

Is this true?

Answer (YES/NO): YES